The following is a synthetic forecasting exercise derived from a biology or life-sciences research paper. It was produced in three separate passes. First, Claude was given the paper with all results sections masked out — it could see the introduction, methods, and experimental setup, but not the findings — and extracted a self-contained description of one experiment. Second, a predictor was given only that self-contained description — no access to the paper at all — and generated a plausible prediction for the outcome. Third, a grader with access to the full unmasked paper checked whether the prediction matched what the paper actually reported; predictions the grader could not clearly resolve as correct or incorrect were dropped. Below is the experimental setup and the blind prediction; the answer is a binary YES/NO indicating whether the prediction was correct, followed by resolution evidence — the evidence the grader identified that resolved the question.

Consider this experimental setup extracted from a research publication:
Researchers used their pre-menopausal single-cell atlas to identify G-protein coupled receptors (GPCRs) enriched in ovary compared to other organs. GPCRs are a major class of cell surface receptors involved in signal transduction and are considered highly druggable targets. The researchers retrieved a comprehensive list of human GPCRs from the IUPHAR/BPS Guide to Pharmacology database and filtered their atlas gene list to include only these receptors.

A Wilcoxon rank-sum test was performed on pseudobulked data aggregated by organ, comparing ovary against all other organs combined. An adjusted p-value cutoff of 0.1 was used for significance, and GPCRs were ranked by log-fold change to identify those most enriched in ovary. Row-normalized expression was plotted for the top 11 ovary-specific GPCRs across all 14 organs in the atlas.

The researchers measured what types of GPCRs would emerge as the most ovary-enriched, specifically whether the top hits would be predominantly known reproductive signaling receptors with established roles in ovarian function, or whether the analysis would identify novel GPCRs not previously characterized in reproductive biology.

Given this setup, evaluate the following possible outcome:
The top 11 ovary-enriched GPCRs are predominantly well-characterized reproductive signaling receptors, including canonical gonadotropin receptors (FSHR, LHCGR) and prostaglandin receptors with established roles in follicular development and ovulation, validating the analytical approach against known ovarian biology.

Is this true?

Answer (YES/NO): NO